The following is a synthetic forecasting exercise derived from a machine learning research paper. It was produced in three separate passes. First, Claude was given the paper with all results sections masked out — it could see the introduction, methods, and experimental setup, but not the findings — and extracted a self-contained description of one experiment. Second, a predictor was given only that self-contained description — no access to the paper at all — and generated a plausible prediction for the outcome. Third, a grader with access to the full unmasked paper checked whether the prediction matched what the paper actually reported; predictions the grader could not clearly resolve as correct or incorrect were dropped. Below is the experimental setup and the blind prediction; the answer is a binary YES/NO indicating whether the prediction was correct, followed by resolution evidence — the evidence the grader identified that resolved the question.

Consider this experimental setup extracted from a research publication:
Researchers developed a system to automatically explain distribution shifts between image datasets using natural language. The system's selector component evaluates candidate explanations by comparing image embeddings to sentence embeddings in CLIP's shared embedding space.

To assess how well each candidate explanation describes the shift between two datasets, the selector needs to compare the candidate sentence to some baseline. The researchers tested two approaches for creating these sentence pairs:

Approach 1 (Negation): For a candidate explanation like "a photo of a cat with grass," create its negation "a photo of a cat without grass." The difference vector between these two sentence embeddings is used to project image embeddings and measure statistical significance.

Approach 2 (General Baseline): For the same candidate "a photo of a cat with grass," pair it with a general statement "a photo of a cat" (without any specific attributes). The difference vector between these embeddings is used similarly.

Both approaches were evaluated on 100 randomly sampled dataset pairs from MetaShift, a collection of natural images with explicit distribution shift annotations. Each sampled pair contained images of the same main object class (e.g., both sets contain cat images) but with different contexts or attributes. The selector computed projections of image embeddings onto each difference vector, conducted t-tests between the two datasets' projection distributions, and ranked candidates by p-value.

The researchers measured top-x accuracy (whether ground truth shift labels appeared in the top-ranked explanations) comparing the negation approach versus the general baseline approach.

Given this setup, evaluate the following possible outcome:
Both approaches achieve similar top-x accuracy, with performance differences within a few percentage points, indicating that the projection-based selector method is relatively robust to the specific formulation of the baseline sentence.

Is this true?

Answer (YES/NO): YES